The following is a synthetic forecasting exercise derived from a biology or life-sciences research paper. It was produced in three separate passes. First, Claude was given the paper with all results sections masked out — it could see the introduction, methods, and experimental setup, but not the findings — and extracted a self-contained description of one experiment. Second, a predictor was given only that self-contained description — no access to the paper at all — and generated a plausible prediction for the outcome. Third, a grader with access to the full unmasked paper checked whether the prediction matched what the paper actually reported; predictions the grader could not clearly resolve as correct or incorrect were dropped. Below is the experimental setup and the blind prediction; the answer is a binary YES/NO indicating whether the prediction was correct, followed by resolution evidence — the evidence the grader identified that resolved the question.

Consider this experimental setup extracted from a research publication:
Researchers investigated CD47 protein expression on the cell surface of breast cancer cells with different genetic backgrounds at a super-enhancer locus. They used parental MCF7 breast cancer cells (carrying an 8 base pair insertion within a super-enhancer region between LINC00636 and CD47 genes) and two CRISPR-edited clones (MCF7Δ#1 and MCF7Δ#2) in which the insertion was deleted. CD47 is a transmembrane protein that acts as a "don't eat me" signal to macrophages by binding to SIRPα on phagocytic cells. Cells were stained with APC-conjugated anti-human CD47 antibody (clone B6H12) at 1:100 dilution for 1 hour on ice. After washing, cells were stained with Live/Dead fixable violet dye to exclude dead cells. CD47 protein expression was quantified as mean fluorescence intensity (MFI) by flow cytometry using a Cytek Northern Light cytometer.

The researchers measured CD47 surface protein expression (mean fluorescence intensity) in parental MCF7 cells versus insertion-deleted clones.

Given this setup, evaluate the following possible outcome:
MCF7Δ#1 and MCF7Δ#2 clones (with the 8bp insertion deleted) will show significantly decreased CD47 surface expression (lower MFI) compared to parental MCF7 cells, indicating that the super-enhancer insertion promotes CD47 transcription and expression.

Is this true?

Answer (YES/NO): NO